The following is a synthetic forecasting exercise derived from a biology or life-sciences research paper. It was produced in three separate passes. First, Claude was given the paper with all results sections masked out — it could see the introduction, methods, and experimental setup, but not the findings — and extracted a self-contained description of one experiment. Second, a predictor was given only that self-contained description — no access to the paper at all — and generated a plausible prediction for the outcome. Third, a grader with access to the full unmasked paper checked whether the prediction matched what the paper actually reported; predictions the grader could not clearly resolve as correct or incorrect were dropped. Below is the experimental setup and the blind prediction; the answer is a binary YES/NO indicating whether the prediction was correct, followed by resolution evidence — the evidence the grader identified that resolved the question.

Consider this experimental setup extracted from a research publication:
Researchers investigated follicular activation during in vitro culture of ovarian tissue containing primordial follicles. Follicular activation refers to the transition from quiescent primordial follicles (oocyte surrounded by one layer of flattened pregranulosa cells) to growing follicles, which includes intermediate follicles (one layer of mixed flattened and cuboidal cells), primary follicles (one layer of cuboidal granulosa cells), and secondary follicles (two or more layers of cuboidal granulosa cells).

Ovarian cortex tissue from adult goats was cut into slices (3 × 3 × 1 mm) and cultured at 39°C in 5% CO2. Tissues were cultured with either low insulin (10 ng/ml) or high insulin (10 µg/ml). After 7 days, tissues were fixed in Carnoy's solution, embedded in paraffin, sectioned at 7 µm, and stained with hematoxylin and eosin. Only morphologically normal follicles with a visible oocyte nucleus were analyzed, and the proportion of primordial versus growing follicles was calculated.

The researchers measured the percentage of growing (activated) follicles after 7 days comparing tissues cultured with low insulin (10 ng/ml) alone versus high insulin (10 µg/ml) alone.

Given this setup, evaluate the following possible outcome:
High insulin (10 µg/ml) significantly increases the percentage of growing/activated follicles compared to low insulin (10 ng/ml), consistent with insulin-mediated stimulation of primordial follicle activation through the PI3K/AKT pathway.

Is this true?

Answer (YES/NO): NO